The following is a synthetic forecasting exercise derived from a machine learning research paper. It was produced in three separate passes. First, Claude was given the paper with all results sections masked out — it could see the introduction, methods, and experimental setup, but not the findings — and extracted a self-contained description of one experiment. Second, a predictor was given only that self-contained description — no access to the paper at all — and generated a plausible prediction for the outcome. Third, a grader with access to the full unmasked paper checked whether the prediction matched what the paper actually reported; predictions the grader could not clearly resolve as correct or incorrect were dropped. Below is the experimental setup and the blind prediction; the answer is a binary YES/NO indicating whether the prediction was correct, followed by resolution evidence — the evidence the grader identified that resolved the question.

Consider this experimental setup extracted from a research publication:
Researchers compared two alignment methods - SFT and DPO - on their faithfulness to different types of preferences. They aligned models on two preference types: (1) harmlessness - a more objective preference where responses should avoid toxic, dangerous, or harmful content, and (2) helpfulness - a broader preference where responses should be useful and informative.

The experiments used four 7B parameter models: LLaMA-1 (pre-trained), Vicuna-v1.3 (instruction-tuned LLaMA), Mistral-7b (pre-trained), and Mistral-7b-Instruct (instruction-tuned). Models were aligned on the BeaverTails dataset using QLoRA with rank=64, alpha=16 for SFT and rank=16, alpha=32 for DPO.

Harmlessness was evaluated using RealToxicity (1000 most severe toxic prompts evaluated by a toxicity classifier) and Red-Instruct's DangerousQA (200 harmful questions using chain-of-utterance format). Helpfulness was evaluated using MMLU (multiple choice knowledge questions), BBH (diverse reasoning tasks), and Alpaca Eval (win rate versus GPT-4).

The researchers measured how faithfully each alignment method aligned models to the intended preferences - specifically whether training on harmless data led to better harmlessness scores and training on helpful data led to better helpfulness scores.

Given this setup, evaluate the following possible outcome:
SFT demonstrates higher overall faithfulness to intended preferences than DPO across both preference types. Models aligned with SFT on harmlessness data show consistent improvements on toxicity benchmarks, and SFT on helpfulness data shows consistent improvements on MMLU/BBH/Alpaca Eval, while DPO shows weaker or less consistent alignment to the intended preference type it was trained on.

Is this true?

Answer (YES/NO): NO